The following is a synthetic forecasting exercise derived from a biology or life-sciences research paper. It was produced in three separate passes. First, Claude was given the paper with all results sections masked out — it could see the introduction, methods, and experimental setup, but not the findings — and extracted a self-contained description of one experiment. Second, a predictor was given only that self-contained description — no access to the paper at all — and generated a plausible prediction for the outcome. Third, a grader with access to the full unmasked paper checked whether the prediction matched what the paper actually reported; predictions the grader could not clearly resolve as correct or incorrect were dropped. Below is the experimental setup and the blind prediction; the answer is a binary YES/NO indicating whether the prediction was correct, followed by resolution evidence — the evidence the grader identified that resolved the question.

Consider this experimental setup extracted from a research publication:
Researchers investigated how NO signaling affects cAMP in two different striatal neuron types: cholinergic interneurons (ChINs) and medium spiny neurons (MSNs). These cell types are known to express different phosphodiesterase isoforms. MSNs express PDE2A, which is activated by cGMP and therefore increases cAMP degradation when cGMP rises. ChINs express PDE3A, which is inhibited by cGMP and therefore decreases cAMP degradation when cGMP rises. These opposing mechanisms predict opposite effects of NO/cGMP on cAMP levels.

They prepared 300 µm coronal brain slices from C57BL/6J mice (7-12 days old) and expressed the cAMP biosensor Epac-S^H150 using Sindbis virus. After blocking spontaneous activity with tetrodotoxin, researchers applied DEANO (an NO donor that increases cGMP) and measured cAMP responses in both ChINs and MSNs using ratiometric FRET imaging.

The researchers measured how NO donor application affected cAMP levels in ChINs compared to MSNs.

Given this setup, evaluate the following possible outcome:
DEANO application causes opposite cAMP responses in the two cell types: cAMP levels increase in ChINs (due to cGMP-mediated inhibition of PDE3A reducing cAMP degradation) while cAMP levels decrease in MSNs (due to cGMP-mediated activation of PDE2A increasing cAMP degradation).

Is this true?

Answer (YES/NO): YES